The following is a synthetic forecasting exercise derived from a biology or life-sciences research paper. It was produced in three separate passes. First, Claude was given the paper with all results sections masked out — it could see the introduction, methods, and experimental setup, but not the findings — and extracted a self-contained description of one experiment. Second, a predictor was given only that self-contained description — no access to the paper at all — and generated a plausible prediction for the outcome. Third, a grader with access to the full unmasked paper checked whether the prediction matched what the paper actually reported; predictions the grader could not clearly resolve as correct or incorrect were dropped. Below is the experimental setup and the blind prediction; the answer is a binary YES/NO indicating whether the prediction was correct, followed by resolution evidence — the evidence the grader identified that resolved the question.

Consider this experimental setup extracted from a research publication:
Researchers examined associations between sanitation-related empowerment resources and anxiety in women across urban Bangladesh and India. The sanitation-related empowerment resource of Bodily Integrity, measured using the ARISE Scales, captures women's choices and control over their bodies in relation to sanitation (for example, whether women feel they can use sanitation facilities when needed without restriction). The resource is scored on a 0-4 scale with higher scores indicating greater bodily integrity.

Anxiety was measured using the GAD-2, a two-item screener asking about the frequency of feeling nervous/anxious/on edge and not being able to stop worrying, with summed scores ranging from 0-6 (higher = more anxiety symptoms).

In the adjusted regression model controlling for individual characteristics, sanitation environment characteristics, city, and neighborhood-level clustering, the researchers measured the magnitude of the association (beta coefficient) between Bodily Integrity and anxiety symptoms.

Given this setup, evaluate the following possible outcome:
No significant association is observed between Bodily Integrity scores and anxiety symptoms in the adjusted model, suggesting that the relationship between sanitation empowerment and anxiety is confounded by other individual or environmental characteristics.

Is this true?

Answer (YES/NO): NO